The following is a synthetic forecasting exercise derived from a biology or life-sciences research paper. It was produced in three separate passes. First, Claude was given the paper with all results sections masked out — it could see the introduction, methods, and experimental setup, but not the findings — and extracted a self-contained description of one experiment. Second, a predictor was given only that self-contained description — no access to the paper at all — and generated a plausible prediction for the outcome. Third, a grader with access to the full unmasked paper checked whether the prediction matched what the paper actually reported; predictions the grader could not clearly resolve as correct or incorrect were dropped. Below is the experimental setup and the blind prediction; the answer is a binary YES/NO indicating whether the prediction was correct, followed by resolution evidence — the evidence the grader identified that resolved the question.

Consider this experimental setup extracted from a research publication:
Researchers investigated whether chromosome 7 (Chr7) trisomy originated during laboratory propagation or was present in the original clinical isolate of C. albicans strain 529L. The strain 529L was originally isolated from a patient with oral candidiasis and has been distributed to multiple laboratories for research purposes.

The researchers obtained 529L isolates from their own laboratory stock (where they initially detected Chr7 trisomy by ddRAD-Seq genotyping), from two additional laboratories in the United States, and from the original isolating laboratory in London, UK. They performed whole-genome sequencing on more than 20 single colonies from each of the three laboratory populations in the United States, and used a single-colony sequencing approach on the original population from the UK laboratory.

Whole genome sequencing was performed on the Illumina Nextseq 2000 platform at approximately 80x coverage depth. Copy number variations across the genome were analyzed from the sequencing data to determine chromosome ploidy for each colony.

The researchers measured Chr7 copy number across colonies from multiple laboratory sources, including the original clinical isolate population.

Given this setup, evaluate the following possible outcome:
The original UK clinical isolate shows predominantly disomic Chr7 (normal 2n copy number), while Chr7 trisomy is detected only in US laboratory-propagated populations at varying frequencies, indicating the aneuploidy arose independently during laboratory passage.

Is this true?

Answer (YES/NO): NO